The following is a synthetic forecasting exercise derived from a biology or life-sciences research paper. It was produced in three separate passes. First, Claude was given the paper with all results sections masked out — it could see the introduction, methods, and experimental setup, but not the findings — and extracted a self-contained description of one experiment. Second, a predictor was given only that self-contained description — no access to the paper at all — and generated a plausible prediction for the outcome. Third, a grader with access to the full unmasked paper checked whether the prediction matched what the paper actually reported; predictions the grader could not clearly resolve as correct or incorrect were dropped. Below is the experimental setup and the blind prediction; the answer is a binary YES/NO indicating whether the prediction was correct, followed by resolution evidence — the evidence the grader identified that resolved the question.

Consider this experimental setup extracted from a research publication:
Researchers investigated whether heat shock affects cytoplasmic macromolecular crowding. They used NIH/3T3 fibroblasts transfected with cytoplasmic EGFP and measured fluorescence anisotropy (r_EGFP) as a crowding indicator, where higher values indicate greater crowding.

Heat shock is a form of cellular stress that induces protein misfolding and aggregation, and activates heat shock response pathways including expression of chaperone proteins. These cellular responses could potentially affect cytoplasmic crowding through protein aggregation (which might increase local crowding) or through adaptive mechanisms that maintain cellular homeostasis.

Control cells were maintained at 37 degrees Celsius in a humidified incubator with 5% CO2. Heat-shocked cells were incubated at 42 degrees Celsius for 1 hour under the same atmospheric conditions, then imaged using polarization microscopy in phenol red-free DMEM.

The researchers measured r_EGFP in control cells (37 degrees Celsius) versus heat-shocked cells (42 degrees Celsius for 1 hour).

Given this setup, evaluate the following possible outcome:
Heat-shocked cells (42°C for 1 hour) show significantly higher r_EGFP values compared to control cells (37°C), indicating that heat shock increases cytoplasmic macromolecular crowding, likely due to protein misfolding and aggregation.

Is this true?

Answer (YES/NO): NO